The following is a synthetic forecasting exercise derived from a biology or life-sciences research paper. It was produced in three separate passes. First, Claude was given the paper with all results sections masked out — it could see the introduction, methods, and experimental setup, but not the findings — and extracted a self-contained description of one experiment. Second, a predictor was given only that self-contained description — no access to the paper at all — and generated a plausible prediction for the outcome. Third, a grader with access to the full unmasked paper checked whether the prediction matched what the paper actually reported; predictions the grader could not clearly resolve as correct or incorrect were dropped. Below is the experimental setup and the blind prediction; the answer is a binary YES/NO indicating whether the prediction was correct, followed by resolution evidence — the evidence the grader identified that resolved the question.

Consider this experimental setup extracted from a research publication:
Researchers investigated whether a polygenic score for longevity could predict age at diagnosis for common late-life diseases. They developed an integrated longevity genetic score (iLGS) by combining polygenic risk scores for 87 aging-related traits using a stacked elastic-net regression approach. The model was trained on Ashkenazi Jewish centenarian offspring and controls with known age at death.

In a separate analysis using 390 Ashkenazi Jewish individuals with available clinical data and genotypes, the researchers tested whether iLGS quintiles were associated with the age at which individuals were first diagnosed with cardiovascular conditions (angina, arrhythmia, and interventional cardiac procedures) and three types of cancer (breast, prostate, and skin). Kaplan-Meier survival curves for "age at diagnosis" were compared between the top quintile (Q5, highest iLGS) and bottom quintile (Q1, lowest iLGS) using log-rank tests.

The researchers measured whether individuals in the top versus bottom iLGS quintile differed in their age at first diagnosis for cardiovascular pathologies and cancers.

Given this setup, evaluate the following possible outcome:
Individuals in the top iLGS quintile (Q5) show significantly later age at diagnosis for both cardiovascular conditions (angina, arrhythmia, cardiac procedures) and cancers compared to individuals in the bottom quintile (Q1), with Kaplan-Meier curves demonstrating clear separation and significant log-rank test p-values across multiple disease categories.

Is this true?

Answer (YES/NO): NO